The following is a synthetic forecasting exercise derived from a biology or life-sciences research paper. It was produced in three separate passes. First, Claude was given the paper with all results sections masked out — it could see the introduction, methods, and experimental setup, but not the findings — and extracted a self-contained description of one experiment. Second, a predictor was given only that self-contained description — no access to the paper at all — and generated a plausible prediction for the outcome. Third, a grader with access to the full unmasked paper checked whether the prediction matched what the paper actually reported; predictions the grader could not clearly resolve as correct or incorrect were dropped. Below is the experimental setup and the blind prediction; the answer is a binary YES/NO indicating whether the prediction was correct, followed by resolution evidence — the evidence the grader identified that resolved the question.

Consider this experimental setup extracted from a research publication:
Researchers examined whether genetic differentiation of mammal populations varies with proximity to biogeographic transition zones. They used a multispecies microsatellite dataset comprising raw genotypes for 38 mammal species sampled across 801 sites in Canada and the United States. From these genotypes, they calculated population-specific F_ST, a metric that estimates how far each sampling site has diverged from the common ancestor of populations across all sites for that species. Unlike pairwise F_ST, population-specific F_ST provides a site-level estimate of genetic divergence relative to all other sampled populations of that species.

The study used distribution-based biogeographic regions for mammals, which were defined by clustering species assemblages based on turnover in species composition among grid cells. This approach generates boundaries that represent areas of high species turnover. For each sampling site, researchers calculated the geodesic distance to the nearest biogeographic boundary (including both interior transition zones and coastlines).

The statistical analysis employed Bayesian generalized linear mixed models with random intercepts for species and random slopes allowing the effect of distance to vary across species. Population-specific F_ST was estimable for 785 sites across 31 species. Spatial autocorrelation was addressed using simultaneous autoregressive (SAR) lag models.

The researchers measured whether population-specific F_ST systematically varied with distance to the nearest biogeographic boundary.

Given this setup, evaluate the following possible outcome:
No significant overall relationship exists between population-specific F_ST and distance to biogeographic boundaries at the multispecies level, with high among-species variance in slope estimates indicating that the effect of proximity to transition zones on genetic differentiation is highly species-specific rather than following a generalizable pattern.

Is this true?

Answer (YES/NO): NO